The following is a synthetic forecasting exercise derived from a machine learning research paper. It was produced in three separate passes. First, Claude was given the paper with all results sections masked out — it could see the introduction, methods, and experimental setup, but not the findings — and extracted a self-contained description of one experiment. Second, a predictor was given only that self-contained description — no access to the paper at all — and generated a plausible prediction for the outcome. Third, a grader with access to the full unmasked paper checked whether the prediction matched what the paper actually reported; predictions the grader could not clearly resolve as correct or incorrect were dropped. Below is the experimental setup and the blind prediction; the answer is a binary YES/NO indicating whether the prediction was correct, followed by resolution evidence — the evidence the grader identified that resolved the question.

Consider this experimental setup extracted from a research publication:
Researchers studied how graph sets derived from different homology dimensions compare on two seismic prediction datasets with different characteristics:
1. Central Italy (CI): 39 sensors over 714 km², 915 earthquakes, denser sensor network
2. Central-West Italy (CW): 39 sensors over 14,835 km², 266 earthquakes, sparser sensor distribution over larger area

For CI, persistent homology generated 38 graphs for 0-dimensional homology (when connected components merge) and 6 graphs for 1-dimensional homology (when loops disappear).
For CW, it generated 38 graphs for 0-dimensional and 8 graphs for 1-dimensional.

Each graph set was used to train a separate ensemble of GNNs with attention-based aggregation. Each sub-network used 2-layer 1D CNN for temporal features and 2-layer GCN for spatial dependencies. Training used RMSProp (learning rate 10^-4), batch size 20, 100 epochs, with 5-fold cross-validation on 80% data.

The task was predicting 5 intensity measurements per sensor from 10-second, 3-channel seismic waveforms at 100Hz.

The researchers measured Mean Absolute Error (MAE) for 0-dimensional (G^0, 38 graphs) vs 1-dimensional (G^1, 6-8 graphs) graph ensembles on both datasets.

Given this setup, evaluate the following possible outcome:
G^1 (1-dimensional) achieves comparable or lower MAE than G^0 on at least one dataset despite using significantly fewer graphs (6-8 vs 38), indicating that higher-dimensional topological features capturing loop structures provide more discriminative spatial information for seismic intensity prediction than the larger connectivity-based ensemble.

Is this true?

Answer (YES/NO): NO